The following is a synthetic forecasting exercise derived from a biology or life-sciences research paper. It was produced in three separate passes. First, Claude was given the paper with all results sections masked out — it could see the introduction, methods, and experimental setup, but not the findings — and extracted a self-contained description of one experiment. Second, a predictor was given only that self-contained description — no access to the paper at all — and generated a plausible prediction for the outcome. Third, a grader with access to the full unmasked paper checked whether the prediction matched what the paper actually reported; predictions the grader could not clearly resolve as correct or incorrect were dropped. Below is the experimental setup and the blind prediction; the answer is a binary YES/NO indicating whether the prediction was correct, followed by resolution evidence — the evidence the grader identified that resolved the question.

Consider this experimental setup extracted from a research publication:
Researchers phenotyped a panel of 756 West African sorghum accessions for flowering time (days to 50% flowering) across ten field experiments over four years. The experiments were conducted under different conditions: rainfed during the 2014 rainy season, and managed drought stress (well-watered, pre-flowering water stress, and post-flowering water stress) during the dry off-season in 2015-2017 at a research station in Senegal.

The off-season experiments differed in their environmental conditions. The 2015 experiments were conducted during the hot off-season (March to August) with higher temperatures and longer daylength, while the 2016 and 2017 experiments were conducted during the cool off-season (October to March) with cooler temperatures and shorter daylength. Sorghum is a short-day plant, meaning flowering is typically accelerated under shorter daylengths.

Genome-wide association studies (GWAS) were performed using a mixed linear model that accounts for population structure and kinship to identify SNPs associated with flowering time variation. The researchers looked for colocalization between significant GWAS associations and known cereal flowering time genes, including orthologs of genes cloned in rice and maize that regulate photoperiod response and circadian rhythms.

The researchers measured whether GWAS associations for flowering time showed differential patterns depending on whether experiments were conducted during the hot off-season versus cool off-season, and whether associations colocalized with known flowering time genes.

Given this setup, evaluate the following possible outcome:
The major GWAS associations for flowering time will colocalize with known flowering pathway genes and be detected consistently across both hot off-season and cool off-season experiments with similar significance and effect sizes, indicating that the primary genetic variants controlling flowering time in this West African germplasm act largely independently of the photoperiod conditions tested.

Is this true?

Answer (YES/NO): NO